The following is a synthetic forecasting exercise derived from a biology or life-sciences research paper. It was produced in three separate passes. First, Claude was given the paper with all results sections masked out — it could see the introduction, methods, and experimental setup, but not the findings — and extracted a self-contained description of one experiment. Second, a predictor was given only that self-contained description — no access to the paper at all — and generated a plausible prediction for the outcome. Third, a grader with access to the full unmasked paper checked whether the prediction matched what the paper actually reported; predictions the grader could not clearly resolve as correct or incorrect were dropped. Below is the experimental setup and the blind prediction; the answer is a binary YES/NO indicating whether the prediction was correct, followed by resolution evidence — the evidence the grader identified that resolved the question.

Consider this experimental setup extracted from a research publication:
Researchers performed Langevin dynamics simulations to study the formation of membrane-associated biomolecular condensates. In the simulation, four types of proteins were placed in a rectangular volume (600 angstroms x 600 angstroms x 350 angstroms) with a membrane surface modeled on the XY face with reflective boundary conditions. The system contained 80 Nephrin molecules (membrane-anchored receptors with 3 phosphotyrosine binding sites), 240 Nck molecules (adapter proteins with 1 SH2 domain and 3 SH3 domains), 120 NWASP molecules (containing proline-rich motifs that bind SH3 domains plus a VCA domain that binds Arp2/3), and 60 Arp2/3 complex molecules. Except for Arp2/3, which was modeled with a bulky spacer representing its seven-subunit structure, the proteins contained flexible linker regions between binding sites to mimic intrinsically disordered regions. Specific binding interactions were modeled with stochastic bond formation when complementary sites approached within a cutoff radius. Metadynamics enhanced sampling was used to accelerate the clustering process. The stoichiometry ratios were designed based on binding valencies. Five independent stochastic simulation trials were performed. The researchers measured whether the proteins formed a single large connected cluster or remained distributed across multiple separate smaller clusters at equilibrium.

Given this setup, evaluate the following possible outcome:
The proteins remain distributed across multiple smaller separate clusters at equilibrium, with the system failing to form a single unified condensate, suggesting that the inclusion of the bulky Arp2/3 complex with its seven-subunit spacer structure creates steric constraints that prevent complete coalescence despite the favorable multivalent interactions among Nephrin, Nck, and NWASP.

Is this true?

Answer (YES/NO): NO